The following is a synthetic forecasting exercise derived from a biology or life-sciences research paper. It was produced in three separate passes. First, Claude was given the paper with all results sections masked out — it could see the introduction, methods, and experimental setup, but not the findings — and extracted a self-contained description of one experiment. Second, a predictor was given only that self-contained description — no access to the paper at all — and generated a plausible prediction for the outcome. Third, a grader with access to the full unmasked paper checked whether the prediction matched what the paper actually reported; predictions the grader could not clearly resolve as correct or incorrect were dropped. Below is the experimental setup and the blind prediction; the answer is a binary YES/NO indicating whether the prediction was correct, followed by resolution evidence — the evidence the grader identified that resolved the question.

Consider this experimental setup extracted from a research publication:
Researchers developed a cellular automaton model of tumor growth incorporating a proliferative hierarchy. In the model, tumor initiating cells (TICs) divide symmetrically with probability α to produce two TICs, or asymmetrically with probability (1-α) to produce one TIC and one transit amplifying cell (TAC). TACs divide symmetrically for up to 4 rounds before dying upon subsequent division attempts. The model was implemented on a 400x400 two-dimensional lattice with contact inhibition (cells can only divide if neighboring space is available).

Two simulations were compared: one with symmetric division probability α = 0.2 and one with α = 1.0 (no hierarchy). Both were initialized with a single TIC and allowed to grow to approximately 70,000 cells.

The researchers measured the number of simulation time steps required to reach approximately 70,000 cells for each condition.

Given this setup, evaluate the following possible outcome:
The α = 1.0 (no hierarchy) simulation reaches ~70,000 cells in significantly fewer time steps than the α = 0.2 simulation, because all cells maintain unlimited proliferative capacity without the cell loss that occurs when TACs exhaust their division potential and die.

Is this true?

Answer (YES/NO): YES